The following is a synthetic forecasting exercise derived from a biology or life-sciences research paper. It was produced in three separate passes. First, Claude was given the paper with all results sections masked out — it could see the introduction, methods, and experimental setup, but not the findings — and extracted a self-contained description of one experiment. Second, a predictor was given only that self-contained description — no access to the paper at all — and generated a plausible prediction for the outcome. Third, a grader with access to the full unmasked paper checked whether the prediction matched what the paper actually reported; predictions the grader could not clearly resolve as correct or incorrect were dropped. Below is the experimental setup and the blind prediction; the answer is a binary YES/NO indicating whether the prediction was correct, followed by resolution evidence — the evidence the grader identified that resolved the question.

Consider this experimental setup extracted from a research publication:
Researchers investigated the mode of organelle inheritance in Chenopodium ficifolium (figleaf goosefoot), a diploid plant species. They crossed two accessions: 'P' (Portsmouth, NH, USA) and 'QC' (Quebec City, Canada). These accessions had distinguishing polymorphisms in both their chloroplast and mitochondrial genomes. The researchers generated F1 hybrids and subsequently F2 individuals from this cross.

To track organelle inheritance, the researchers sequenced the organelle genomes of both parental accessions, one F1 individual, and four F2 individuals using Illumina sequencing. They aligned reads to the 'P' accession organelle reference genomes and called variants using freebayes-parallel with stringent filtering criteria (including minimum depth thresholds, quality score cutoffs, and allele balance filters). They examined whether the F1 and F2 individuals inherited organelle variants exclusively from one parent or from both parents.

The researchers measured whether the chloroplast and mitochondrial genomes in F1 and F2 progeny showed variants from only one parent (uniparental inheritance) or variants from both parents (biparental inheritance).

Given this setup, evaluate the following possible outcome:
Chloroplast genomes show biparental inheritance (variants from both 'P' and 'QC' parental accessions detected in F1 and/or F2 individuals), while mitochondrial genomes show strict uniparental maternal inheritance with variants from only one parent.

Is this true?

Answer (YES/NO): NO